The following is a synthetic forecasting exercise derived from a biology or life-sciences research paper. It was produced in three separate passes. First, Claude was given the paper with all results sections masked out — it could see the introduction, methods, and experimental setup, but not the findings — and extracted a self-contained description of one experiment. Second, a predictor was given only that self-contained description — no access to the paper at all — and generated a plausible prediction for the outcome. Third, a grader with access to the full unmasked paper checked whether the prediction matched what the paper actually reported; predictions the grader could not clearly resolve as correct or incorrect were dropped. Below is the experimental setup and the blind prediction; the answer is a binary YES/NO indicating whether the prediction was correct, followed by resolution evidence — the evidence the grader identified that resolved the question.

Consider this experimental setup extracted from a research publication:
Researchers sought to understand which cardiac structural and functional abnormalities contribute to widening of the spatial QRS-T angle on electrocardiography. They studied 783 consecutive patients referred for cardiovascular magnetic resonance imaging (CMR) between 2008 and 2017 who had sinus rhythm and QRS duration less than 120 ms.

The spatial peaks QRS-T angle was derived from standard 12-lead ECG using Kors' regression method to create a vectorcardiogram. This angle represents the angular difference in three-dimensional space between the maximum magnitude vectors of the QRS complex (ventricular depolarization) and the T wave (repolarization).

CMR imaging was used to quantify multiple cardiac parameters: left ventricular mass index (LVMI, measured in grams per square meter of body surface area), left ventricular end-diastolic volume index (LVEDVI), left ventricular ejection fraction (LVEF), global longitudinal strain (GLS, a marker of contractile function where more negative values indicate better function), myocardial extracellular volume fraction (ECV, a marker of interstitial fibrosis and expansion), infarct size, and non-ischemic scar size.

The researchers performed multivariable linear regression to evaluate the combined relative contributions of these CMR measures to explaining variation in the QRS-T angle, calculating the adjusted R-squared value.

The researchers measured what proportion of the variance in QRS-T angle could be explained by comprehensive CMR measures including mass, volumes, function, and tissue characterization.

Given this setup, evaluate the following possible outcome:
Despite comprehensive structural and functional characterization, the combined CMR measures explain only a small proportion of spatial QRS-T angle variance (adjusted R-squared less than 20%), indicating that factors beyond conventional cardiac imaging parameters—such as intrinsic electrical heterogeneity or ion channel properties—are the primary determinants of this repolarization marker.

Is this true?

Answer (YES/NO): NO